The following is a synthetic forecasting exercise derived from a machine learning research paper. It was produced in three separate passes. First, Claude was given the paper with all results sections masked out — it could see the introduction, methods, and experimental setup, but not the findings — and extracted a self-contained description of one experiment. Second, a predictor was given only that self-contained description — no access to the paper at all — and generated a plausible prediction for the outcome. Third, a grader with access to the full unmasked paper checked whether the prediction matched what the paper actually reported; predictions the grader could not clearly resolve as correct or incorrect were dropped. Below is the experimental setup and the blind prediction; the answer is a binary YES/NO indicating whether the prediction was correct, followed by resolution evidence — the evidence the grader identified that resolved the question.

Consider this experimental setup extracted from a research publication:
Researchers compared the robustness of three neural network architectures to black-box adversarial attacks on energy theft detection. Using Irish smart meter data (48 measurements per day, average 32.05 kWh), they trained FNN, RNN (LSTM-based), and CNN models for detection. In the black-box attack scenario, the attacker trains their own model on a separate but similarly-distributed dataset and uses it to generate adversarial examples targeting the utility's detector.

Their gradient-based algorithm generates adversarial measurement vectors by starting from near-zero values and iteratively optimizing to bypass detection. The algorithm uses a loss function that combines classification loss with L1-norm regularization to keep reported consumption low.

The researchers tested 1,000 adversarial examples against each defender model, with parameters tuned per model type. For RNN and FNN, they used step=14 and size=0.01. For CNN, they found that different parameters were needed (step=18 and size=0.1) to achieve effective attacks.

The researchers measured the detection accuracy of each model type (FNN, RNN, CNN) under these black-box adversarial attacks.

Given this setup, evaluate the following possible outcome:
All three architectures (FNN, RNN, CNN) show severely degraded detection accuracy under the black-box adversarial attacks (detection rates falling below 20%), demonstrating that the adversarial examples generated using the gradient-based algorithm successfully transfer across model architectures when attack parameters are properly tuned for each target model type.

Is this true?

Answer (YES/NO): NO